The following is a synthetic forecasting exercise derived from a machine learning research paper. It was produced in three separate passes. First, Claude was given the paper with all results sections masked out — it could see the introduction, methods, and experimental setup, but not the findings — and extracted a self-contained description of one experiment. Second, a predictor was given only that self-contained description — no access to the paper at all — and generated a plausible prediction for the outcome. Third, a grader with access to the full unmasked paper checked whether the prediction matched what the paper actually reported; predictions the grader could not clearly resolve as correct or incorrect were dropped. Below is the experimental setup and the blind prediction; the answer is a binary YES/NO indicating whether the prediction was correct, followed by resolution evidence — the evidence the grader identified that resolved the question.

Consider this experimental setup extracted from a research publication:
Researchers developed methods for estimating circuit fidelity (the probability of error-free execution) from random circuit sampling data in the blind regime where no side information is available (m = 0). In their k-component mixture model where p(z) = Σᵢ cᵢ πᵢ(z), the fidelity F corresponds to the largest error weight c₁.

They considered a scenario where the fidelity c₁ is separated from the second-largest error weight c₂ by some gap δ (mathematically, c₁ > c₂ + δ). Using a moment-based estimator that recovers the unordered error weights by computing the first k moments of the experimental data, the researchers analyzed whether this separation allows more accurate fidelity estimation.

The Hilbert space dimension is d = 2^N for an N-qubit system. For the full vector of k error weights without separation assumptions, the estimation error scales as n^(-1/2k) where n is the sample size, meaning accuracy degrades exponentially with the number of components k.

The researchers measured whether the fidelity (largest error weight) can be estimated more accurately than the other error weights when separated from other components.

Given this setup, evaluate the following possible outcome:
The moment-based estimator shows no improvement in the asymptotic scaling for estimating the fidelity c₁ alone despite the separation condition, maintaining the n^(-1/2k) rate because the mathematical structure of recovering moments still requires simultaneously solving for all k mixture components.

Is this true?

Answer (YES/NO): NO